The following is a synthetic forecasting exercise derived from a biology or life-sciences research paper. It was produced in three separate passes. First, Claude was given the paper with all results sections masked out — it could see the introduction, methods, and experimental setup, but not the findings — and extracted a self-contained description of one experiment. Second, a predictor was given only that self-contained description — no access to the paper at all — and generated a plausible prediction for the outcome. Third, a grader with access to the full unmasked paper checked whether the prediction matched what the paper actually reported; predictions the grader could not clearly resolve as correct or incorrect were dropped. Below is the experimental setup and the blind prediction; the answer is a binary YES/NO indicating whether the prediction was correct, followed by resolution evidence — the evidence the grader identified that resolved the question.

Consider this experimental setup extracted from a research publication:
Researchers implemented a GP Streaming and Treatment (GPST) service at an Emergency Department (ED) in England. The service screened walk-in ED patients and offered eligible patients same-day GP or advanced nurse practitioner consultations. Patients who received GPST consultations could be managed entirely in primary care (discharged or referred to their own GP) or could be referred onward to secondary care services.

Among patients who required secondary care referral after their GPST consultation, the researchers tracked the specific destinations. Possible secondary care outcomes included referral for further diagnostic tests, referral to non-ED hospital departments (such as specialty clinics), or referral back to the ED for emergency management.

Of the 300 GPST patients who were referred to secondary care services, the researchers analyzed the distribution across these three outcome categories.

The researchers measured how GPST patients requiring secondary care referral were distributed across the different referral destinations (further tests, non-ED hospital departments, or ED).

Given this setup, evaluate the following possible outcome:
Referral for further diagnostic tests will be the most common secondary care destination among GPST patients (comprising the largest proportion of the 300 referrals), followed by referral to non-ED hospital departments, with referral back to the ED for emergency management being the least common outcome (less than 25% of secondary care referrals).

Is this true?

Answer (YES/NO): NO